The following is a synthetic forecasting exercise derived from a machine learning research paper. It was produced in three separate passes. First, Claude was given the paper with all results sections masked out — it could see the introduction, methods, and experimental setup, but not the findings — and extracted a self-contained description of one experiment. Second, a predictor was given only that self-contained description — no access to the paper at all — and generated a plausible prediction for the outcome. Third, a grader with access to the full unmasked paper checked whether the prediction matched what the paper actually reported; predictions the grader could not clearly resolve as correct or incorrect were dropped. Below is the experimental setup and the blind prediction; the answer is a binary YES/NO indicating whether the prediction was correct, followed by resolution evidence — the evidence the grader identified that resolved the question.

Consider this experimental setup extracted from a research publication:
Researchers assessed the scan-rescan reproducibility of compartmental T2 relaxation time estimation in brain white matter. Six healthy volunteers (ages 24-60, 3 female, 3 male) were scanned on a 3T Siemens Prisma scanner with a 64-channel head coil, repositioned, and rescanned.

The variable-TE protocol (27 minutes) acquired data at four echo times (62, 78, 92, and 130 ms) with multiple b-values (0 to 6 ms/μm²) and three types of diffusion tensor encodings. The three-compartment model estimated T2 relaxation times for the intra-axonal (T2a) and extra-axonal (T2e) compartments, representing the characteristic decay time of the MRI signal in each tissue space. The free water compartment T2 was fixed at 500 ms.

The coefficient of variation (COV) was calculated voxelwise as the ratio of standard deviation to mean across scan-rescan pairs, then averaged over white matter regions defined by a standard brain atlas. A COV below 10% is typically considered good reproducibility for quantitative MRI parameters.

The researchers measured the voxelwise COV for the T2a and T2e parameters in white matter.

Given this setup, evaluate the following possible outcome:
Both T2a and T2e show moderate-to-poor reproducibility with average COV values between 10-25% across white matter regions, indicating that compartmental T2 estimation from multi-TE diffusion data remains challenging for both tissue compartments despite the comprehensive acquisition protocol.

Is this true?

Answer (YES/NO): NO